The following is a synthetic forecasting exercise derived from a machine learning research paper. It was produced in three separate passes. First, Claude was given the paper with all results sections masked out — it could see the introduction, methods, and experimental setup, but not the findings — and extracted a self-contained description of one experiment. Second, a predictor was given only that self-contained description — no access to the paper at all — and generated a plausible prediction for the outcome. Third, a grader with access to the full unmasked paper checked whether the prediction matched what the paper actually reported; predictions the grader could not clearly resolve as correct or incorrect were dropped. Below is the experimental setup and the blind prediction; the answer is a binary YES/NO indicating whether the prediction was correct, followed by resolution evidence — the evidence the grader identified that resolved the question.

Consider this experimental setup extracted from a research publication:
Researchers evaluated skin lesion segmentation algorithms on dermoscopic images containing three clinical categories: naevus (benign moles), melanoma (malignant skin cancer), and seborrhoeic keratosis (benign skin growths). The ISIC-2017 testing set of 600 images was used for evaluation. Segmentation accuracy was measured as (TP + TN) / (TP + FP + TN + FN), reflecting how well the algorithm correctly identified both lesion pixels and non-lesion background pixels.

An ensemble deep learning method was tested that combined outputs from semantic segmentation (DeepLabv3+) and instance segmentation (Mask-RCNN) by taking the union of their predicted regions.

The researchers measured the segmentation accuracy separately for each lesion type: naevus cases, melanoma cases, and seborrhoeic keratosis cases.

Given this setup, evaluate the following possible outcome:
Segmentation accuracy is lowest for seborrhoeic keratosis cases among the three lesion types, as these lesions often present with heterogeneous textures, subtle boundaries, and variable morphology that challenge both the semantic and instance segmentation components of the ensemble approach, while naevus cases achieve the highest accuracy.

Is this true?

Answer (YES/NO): NO